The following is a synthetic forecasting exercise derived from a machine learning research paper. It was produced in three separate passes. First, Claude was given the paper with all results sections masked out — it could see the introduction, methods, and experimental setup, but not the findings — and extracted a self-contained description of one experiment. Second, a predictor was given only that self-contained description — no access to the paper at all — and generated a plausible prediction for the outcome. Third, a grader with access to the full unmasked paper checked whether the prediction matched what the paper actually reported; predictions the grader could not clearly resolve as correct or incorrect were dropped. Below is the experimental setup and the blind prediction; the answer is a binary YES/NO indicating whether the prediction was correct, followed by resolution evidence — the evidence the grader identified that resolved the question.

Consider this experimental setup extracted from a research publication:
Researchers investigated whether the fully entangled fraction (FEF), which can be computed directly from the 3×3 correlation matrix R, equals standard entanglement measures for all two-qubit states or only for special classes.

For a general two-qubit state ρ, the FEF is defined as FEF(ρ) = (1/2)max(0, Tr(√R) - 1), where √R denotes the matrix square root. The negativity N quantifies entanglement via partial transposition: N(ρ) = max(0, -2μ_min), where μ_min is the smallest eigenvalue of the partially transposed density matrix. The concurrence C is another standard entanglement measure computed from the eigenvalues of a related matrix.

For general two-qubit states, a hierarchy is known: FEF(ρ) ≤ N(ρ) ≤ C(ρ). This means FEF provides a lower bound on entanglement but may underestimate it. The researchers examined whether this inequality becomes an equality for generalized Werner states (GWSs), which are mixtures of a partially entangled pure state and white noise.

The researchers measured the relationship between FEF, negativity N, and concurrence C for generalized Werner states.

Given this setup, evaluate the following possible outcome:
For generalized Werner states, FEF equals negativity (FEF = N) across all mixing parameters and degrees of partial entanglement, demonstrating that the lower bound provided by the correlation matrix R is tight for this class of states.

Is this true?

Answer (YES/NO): YES